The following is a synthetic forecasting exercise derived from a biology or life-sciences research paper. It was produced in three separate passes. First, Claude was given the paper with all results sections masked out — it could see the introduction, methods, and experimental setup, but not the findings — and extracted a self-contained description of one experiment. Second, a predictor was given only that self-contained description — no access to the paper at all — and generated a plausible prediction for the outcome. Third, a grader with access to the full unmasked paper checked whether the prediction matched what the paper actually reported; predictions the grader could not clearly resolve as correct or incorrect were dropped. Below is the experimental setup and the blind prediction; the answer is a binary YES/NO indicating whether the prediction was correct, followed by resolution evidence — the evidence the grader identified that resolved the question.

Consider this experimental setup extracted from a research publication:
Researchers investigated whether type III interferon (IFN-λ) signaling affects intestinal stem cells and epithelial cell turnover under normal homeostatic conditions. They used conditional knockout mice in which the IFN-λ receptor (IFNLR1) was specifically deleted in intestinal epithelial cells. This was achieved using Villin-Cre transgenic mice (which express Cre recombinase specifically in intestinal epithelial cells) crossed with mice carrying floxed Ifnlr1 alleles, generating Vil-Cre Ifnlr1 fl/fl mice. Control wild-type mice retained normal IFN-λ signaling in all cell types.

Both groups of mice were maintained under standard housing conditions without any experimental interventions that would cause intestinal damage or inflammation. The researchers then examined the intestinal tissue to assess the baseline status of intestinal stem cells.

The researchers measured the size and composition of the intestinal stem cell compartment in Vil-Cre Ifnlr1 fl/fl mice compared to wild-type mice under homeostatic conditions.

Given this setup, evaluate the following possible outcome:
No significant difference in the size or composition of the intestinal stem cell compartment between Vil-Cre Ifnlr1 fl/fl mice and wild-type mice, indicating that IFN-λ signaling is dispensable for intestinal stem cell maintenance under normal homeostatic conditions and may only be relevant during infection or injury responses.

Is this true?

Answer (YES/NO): YES